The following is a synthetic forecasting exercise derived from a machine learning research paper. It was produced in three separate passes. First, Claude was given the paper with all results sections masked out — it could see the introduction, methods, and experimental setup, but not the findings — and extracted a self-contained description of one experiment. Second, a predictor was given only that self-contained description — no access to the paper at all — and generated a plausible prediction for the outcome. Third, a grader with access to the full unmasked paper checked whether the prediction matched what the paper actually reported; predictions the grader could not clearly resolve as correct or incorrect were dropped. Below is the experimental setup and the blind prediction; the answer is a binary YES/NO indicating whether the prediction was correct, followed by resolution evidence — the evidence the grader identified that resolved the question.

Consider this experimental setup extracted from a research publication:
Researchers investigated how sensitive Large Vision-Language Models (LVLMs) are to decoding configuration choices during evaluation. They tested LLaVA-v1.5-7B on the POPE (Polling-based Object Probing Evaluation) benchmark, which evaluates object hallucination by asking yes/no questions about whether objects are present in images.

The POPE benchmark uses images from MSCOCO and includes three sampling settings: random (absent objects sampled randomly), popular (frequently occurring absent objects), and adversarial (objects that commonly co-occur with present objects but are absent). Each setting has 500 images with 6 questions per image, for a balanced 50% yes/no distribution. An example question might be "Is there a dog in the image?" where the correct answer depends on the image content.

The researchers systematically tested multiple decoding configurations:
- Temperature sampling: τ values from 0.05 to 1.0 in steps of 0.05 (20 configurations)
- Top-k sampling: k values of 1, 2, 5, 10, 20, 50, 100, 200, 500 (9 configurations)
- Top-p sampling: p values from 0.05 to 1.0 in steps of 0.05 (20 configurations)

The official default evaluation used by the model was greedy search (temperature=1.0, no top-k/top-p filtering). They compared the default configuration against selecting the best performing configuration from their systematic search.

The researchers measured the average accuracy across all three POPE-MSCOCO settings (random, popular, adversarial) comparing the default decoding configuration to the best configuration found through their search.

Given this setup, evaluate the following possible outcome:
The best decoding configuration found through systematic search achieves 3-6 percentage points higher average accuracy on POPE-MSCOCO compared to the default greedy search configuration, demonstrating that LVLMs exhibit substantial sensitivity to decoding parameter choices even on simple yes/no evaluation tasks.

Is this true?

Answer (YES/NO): YES